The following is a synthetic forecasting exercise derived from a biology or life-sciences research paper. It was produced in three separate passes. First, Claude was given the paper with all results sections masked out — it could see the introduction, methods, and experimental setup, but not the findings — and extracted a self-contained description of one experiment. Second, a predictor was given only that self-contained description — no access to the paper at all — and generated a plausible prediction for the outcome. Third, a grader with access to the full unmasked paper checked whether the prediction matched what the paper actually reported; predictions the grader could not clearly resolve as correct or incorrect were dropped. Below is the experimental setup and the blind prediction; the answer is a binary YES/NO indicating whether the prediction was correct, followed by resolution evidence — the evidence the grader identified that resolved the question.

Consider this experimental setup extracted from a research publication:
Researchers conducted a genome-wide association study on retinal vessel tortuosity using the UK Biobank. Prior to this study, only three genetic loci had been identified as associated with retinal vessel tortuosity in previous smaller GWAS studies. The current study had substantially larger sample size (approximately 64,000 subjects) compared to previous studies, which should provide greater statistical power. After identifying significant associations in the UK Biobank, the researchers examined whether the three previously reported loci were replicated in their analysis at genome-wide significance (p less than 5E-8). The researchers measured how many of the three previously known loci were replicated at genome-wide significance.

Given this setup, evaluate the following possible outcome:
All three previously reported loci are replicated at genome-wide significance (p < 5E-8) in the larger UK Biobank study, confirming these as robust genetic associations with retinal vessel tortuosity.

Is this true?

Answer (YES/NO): NO